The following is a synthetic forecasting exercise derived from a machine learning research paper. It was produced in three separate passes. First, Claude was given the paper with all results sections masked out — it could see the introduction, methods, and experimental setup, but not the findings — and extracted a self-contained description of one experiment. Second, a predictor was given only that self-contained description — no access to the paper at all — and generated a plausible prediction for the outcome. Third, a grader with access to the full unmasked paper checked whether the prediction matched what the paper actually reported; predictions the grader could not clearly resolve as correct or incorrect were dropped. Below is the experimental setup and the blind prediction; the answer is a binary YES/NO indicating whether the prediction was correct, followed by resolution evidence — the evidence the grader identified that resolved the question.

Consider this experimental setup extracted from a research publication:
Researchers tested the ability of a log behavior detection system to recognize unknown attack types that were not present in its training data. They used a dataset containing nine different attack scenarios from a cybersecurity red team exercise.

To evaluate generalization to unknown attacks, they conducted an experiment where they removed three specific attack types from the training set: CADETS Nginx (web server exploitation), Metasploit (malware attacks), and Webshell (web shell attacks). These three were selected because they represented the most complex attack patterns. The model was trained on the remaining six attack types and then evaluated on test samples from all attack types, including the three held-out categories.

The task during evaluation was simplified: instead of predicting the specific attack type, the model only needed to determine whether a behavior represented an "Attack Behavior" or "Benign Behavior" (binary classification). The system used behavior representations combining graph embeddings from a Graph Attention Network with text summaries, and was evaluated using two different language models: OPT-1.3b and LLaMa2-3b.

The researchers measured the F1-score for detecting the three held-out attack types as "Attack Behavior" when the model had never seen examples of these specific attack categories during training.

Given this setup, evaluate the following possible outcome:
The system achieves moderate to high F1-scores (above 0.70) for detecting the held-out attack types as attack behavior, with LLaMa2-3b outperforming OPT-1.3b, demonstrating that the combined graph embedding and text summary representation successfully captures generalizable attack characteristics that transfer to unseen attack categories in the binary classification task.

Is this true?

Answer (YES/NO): YES